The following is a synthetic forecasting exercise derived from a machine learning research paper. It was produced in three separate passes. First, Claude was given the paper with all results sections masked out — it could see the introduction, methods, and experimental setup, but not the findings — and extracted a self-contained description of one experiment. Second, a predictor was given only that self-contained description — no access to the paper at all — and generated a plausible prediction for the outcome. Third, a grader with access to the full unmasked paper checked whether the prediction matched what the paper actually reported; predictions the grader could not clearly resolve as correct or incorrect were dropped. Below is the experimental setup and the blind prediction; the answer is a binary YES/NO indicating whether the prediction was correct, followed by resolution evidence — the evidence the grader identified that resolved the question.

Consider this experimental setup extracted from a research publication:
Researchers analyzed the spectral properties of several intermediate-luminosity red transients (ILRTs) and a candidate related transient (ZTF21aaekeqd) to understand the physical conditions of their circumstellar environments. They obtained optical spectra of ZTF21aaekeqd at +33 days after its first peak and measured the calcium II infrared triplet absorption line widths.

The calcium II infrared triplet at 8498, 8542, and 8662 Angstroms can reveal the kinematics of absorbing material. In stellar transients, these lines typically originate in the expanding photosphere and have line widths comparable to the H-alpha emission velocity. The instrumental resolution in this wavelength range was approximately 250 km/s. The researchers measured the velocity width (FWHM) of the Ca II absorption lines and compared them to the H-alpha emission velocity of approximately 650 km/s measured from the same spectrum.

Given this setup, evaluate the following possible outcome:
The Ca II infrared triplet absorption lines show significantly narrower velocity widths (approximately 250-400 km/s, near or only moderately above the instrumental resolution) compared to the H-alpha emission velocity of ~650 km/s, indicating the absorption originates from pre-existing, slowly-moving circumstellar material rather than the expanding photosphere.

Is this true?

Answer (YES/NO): NO